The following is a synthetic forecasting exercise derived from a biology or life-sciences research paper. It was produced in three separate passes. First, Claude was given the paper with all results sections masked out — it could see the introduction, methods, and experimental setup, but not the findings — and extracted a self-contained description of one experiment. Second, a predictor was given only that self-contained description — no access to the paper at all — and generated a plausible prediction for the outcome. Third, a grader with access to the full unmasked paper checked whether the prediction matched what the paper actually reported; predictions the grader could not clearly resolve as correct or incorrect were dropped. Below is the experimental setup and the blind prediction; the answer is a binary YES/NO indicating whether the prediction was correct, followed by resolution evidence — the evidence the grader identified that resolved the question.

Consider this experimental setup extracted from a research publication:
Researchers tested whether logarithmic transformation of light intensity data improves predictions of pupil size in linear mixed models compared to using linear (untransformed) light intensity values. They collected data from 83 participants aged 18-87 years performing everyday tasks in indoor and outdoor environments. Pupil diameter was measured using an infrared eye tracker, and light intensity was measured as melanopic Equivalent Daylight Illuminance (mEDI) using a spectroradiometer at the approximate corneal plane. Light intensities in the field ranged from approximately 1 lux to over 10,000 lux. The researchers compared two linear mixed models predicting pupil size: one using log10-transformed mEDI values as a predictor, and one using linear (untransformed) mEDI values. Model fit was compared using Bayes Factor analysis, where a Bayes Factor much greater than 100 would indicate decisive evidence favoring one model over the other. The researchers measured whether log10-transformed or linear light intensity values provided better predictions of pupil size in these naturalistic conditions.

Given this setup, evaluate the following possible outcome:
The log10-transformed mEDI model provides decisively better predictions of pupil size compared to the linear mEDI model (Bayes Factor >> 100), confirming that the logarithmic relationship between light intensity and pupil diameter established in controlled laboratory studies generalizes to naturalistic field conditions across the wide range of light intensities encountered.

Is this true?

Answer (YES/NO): YES